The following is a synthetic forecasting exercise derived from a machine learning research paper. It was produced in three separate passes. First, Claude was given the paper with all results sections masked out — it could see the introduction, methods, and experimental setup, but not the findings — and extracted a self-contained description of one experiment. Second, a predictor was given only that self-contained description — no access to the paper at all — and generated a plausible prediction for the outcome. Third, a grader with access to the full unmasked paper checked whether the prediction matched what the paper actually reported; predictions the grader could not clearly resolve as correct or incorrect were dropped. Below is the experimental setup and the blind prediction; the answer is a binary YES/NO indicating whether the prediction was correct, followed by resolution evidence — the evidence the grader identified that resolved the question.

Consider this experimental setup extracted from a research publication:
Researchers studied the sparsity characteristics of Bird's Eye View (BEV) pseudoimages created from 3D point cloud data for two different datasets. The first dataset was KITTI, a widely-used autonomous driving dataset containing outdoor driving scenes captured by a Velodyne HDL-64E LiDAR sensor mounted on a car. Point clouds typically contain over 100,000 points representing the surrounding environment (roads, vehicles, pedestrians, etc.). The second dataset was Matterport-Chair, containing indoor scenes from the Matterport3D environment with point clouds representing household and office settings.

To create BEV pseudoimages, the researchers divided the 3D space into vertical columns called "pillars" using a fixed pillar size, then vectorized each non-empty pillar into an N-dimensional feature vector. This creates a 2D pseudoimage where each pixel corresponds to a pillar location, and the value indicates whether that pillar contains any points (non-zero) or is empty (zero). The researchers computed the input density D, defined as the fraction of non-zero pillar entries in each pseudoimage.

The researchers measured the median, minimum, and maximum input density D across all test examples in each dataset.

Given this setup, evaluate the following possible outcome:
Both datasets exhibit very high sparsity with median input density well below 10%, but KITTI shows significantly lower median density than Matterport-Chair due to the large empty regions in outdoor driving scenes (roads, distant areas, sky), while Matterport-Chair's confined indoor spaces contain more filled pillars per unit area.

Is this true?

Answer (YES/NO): NO